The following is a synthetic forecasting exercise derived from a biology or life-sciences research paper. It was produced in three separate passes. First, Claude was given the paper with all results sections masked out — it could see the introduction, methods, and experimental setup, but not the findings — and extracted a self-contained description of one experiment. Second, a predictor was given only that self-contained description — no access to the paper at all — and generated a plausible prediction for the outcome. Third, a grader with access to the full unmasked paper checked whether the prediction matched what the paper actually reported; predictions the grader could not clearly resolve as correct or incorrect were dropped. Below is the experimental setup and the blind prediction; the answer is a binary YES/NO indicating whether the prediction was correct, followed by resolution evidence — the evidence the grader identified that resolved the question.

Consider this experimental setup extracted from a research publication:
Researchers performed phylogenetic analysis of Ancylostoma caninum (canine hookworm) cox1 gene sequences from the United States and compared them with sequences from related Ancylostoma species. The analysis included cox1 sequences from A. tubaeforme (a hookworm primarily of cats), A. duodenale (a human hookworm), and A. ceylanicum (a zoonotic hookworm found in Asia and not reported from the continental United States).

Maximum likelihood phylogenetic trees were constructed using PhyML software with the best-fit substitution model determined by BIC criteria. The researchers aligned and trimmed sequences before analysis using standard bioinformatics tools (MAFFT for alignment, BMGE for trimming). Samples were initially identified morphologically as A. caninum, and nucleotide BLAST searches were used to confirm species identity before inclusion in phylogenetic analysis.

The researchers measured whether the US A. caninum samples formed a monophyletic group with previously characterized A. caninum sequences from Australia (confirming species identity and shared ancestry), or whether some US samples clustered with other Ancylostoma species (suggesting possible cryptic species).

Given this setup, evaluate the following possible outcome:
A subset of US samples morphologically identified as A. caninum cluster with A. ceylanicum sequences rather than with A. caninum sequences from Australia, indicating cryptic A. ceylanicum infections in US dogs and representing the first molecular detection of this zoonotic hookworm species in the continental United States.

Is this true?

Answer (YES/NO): NO